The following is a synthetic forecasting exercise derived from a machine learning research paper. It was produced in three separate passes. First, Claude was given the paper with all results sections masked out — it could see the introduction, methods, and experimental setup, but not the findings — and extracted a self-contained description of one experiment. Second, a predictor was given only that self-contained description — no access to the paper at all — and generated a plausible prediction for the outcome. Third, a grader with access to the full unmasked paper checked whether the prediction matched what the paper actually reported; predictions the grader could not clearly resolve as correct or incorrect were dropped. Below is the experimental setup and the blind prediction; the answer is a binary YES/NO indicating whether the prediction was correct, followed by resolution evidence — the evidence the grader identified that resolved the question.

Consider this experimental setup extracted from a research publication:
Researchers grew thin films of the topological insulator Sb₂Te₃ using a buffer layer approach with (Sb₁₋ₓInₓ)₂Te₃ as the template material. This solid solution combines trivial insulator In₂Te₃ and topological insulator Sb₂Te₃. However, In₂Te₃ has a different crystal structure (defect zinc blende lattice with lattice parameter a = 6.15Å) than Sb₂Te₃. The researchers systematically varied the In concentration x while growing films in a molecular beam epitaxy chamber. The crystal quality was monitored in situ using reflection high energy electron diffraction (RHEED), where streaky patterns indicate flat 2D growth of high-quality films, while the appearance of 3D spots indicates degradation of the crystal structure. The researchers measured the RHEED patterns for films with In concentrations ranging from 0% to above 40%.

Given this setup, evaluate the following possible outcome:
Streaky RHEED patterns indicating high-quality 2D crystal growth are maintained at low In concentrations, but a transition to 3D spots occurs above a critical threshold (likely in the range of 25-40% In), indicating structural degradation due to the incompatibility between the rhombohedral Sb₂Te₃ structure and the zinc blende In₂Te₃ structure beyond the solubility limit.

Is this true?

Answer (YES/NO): YES